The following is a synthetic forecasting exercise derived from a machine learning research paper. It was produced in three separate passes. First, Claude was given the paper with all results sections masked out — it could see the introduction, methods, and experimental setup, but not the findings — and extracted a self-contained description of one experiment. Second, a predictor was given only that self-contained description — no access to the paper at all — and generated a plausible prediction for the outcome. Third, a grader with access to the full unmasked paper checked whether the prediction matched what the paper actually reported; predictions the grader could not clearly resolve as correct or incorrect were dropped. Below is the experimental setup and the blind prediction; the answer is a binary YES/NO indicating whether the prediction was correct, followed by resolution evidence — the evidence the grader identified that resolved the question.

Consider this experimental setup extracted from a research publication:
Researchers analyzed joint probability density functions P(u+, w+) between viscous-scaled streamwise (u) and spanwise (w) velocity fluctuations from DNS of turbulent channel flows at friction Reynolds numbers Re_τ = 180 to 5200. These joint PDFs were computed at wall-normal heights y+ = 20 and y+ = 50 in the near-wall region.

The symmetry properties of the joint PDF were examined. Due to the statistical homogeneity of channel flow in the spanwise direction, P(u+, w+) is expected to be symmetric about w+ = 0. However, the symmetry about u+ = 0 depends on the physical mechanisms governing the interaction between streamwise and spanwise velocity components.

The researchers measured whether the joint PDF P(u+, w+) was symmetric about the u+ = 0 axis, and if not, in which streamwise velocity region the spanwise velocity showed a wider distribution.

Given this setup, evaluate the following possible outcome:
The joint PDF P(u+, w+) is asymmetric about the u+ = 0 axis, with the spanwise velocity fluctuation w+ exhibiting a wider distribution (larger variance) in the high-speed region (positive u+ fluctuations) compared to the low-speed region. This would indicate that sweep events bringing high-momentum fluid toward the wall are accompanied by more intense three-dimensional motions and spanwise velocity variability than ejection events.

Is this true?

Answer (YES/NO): YES